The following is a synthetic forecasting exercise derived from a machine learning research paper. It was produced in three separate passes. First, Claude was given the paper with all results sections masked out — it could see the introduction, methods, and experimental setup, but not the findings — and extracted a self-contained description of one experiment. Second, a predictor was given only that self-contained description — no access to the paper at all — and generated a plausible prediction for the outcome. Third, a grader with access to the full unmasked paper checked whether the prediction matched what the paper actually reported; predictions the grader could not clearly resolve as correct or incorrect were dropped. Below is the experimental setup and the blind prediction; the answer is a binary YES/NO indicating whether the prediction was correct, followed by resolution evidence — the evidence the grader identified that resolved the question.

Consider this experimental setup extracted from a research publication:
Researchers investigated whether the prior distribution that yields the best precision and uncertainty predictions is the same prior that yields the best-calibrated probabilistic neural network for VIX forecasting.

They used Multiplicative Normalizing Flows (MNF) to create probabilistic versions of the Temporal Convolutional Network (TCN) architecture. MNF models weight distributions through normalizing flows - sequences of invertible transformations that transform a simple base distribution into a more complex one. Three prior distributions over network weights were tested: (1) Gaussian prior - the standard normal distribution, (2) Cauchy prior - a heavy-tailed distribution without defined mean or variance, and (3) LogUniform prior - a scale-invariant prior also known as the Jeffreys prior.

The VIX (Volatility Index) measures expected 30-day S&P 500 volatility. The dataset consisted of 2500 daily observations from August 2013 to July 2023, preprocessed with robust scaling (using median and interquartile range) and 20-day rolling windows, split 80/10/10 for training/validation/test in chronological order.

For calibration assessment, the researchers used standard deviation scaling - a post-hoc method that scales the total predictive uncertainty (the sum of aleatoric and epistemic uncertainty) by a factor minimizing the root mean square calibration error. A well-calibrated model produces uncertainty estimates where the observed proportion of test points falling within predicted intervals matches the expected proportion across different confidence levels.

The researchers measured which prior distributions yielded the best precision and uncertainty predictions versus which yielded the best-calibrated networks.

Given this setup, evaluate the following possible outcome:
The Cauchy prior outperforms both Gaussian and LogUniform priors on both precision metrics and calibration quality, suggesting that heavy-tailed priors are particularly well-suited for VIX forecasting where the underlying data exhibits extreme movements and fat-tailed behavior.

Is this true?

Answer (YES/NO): NO